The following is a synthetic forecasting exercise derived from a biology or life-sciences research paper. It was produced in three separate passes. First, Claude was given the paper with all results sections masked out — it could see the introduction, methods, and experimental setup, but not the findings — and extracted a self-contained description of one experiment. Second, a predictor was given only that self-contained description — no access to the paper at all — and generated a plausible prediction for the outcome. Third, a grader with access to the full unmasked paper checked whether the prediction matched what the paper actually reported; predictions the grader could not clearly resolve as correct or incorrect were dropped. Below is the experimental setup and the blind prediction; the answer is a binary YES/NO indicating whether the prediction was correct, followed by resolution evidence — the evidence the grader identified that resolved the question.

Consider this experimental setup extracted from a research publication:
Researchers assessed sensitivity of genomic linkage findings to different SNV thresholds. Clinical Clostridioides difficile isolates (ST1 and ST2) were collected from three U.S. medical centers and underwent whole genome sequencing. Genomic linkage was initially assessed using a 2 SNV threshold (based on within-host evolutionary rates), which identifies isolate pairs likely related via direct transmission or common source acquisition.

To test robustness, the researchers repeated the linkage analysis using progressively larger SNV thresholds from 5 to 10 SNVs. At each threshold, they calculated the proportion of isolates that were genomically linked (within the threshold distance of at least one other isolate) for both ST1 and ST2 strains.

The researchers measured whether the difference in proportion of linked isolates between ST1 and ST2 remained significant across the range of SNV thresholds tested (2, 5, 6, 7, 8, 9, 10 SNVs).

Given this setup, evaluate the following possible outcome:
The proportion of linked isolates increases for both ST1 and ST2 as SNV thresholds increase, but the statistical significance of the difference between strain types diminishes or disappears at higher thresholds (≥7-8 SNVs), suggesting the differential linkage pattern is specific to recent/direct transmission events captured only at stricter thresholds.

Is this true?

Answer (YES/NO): NO